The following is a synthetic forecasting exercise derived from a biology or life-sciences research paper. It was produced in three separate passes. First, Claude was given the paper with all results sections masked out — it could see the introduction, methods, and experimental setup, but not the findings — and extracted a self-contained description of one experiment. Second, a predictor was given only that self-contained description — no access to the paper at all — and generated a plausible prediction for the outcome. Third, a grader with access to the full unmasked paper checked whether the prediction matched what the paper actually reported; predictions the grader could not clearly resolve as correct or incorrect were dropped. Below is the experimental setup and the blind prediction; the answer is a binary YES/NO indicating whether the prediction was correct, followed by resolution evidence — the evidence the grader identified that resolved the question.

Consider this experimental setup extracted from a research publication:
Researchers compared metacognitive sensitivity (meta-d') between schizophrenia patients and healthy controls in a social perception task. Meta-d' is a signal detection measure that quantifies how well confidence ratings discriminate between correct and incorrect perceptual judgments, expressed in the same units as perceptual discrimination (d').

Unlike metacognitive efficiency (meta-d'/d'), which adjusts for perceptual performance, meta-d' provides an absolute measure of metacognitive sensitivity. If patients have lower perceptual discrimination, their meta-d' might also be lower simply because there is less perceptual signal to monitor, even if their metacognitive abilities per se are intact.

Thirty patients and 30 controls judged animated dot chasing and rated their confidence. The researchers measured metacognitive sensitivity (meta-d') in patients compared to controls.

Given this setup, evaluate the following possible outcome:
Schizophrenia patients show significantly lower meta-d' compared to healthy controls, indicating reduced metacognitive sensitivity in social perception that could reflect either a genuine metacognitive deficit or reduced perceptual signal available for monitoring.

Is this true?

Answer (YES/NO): NO